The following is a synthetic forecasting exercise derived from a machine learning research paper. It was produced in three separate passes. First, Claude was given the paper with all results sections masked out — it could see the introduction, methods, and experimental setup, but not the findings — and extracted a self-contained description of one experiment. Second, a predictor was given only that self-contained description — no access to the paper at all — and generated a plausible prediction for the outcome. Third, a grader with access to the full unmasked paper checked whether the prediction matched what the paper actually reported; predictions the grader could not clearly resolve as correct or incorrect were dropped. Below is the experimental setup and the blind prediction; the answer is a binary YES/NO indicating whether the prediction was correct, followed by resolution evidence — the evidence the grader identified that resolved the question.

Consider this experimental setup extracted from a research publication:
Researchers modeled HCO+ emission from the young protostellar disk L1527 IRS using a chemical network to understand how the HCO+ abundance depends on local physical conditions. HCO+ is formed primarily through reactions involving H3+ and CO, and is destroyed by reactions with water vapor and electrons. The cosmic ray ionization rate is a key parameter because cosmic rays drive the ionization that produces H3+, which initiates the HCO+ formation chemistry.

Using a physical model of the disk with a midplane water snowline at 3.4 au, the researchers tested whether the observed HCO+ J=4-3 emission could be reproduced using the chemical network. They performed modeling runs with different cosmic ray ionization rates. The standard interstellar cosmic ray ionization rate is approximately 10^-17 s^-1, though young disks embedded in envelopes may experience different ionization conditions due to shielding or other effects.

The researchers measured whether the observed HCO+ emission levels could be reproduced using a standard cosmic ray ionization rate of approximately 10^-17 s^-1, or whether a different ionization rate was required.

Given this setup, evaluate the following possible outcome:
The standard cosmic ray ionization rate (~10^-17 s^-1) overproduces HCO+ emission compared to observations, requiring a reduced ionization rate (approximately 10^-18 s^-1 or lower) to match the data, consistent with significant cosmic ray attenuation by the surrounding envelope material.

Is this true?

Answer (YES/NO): YES